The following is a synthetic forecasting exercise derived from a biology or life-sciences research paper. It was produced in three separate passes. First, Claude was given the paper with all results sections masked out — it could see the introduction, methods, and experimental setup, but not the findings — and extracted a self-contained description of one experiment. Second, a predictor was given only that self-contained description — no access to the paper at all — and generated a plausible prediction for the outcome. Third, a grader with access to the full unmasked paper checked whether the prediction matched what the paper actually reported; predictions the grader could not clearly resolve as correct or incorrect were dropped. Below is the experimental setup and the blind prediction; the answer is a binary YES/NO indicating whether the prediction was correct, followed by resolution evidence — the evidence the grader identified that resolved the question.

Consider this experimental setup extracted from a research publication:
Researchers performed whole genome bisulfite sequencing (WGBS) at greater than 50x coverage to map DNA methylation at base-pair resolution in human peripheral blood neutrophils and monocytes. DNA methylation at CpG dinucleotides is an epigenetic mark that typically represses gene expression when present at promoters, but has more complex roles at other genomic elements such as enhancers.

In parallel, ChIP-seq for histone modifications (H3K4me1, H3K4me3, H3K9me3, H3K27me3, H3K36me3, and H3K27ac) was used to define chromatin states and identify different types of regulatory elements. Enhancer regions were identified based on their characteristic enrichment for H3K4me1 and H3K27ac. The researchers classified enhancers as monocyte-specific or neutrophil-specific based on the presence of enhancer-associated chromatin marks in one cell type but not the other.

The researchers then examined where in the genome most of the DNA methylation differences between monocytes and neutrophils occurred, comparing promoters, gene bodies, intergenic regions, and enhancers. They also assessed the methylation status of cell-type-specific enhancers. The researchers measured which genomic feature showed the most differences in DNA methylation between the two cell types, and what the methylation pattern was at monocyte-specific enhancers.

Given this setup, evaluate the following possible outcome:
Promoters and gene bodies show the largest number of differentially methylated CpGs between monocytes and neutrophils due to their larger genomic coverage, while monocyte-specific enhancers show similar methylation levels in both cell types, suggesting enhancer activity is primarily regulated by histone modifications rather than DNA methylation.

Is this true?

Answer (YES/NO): NO